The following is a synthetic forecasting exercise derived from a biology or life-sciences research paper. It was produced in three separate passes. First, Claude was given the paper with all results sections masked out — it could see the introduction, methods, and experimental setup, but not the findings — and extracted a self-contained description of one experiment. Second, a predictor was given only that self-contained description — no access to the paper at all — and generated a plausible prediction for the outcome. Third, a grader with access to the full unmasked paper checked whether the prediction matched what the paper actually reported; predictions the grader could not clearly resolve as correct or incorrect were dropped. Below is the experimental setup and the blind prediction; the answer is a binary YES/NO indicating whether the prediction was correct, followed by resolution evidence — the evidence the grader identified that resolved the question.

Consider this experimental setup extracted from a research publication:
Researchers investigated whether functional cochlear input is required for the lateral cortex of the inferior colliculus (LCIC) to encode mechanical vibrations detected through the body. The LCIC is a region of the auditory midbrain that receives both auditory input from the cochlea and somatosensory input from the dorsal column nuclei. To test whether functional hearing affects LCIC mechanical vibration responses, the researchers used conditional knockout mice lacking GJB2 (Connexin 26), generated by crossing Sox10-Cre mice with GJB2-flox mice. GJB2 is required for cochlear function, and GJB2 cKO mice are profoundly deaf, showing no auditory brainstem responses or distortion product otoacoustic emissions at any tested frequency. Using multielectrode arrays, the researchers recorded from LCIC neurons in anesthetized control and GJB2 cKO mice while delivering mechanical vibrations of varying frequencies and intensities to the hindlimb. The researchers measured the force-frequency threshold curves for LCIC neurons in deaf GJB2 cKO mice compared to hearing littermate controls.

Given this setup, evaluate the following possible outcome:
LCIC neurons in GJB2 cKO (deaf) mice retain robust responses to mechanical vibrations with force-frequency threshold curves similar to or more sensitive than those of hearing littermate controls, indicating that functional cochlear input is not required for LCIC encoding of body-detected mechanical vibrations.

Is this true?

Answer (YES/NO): YES